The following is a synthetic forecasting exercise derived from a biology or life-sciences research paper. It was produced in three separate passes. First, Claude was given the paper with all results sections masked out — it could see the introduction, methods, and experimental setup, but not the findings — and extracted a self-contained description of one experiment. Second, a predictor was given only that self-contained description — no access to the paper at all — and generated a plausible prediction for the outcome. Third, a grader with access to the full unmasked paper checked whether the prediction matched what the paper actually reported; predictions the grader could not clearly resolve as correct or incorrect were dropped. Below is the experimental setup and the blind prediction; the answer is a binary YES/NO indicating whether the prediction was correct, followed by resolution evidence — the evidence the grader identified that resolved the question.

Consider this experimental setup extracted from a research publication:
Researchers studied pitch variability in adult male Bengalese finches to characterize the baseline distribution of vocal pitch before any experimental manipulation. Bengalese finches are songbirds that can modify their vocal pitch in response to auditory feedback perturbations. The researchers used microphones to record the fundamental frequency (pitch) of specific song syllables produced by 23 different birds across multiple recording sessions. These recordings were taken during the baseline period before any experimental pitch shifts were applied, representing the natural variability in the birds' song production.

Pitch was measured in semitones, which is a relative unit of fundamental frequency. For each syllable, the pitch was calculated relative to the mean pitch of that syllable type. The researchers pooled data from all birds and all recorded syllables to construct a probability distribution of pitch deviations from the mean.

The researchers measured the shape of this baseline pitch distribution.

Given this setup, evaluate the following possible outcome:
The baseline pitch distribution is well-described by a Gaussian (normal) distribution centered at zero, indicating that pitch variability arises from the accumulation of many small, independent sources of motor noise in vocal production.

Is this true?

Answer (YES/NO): NO